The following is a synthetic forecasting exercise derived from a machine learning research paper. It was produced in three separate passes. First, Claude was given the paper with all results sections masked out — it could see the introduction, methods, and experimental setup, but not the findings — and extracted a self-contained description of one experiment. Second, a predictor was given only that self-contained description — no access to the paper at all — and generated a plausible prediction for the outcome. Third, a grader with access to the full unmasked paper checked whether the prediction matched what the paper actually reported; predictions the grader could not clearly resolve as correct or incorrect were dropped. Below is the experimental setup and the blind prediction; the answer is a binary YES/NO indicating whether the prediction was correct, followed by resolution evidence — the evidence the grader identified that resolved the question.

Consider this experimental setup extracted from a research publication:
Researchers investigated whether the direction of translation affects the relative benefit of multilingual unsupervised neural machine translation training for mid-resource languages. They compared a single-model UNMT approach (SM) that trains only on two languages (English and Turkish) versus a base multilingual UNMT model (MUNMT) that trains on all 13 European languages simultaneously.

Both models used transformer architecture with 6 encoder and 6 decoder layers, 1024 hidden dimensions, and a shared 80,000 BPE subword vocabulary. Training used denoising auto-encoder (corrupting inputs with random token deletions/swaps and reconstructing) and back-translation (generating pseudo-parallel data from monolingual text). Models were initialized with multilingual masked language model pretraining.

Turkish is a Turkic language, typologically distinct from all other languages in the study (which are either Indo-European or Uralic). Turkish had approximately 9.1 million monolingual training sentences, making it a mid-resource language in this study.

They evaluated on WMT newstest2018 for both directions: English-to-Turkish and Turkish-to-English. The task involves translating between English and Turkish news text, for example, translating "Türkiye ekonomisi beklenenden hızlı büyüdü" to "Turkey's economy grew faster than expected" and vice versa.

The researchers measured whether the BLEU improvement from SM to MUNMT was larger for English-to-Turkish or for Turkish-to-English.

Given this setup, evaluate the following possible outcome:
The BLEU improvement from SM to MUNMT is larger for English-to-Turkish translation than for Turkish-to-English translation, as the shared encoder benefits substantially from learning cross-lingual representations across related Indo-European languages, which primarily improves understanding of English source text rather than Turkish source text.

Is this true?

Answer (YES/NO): NO